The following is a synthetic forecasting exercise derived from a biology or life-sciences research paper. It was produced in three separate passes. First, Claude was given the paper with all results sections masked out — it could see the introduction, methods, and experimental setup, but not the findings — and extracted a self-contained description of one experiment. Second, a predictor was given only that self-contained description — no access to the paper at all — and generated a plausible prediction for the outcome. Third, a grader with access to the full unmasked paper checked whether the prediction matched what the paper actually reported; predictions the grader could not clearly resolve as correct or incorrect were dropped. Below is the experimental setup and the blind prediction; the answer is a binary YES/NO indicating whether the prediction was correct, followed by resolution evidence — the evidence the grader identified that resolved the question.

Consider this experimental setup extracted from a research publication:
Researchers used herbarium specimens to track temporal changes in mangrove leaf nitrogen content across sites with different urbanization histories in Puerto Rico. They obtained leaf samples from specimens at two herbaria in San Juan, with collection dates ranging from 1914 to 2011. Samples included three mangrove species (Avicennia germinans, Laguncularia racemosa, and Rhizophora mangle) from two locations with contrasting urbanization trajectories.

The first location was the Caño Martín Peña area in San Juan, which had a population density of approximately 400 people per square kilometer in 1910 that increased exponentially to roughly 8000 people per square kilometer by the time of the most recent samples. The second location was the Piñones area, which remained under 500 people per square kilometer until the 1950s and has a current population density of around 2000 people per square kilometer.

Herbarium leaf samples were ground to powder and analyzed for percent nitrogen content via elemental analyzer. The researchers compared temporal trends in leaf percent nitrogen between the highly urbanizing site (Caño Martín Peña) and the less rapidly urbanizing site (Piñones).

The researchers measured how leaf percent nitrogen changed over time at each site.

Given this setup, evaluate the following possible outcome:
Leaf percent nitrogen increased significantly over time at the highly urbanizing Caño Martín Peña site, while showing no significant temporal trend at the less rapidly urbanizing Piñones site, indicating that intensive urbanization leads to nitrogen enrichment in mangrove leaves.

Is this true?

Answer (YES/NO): NO